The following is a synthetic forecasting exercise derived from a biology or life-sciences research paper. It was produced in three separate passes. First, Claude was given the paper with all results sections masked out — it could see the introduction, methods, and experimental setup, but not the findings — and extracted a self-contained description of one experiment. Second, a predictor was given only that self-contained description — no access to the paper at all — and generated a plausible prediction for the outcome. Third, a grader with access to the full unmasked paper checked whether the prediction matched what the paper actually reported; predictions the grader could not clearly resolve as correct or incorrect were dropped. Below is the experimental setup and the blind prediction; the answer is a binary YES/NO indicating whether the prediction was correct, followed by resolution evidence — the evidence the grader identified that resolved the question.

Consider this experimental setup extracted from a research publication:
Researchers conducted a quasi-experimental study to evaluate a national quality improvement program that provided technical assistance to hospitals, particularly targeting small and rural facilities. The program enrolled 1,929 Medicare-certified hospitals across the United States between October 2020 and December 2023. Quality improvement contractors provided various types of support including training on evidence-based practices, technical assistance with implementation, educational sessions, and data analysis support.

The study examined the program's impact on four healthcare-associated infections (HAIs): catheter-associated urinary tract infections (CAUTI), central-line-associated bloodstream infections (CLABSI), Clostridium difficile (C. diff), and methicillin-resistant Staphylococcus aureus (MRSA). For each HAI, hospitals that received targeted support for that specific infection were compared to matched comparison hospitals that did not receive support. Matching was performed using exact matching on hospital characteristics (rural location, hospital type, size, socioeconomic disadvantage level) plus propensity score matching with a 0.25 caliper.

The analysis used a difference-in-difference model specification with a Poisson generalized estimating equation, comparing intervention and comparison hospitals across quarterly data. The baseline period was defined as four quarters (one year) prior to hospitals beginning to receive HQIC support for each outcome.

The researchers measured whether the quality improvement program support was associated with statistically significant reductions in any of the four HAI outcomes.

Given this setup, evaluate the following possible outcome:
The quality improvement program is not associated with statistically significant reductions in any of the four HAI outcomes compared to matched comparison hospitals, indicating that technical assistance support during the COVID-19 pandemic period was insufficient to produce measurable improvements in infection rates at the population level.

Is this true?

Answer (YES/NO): NO